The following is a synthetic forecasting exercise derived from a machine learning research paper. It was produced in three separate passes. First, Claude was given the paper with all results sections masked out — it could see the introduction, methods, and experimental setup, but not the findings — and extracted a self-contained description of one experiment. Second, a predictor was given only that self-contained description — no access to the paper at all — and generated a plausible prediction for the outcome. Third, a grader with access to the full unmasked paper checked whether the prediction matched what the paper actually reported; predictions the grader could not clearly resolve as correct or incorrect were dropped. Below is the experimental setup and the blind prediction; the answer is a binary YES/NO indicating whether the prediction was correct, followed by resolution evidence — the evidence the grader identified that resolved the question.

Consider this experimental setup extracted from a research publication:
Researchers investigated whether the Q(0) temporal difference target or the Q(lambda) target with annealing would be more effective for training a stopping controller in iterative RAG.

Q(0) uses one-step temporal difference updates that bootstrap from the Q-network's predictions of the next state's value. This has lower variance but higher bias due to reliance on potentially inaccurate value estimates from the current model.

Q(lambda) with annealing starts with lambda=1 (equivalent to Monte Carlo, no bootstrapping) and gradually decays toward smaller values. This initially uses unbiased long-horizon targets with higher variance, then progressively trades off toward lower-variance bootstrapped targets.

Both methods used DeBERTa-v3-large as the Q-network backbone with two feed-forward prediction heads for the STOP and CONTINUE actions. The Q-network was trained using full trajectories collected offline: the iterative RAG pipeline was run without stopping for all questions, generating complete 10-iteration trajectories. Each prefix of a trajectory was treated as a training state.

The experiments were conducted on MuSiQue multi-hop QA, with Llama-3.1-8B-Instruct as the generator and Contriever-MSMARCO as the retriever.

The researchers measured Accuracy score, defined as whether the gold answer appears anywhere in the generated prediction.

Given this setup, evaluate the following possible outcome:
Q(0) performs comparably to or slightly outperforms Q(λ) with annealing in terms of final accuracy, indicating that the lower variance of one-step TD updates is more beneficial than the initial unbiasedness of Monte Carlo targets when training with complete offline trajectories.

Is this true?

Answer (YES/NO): NO